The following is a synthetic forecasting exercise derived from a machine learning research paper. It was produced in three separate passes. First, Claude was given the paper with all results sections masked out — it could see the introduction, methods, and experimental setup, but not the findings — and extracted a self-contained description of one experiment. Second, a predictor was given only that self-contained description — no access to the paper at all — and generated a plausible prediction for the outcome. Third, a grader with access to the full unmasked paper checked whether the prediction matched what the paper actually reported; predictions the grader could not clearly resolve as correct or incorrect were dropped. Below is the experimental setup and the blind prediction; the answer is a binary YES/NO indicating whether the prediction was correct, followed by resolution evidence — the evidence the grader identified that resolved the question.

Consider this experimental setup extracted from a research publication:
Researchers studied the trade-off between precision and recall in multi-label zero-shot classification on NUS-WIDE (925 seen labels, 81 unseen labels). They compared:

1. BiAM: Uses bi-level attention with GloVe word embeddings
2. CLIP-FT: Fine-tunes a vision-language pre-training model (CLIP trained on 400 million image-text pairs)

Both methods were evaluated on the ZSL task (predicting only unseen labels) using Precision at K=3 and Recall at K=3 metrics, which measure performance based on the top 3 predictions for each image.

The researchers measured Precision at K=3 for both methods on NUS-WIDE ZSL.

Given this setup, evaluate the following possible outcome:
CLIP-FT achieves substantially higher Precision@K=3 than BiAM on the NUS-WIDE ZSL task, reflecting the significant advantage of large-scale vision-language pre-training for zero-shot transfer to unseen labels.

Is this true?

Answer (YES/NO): NO